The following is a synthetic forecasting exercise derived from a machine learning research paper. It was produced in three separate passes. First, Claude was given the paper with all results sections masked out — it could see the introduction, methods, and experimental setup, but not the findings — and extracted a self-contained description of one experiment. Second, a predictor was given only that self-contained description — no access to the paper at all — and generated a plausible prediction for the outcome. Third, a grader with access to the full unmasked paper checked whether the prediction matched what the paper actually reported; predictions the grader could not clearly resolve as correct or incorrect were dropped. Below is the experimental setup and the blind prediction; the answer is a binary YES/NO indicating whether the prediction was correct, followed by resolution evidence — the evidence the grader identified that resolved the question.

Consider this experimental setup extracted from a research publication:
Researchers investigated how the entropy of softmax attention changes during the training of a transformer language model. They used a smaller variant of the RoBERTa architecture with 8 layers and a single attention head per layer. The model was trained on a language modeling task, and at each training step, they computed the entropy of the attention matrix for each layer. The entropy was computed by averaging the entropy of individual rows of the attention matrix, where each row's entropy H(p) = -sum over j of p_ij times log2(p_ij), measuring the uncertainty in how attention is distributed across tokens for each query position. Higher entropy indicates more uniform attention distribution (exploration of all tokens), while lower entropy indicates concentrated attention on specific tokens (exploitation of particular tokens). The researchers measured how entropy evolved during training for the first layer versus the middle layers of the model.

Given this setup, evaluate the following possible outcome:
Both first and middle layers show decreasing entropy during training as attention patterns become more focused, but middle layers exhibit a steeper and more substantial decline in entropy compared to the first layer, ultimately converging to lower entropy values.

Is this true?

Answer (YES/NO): NO